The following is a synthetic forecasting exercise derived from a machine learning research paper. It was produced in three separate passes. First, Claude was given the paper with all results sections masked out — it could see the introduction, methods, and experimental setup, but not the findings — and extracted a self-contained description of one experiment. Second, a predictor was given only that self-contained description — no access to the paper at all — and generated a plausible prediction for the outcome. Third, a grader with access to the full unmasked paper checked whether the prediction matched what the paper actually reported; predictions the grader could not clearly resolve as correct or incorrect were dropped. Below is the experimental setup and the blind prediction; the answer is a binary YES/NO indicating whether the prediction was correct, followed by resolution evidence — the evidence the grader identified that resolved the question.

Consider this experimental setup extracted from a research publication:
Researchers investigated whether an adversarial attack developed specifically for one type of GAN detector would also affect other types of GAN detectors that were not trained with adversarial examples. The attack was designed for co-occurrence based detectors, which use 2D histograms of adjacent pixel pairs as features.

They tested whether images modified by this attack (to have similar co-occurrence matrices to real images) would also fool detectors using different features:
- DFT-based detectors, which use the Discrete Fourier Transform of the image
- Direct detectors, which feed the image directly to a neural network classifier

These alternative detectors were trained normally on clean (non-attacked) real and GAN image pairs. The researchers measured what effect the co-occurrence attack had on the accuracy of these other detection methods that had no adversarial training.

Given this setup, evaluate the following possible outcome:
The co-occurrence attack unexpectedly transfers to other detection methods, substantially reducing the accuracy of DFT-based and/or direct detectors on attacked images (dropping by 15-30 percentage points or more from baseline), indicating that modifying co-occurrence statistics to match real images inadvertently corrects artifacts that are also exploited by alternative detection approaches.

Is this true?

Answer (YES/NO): YES